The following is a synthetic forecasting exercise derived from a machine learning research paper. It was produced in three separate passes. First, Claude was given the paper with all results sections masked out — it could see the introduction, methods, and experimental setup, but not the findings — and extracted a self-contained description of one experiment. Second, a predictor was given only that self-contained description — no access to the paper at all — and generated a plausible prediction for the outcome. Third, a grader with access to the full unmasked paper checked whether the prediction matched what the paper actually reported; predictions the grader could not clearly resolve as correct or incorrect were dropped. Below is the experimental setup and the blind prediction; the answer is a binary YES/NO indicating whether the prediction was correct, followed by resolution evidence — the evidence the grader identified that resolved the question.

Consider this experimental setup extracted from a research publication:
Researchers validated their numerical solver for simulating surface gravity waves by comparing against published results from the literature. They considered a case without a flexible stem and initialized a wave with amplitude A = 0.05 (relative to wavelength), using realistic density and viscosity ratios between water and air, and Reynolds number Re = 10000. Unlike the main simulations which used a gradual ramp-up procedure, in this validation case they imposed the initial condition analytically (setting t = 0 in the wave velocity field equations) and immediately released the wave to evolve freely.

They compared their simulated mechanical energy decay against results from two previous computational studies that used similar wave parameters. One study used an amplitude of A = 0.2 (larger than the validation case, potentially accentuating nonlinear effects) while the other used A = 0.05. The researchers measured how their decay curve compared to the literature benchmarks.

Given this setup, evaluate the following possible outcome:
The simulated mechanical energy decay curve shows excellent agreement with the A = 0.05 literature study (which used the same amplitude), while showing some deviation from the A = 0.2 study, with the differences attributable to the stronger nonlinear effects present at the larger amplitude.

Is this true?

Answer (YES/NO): NO